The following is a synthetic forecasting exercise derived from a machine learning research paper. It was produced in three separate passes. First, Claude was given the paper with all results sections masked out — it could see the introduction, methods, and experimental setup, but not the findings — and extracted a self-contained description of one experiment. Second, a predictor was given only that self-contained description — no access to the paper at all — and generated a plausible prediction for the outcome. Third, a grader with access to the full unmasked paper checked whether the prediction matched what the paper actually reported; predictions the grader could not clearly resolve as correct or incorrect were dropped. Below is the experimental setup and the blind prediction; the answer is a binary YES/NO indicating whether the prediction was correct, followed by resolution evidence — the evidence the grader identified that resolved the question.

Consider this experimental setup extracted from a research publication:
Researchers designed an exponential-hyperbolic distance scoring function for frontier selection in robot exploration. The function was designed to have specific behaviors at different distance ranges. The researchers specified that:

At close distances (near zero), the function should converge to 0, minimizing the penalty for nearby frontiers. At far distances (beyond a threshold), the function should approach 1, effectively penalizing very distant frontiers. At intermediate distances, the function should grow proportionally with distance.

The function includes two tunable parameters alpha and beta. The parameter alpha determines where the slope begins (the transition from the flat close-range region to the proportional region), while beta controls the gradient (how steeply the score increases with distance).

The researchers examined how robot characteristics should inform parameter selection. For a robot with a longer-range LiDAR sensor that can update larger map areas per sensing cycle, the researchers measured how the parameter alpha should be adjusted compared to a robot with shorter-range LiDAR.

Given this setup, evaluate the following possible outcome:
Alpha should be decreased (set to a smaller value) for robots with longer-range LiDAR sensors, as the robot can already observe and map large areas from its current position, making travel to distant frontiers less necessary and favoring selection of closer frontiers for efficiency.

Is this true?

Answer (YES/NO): NO